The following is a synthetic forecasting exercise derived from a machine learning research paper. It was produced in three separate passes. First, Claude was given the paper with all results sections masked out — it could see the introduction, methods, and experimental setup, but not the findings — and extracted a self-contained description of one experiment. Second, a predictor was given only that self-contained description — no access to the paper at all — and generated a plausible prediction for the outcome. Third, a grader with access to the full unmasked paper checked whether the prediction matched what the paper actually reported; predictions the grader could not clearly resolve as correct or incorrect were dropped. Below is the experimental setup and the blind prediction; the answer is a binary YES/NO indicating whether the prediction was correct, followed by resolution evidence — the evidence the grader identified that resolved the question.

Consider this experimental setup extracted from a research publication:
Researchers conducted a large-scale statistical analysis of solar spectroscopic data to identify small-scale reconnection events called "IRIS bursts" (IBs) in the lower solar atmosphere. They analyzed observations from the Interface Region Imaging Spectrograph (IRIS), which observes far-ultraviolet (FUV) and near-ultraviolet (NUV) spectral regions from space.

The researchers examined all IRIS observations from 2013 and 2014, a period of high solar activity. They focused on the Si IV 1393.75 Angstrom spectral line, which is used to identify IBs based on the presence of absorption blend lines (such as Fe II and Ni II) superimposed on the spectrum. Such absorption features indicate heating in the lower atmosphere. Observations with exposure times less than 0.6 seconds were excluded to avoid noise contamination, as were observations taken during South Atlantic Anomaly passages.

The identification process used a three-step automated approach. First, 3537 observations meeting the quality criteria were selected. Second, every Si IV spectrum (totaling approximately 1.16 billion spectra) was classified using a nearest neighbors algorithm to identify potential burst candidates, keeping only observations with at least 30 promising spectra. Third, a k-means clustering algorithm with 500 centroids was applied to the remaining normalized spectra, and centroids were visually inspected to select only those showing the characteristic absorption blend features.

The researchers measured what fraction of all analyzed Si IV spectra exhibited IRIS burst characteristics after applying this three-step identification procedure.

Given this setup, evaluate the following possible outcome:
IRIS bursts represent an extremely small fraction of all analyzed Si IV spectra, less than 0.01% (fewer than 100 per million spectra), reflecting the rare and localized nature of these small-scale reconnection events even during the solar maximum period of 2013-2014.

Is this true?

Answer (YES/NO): YES